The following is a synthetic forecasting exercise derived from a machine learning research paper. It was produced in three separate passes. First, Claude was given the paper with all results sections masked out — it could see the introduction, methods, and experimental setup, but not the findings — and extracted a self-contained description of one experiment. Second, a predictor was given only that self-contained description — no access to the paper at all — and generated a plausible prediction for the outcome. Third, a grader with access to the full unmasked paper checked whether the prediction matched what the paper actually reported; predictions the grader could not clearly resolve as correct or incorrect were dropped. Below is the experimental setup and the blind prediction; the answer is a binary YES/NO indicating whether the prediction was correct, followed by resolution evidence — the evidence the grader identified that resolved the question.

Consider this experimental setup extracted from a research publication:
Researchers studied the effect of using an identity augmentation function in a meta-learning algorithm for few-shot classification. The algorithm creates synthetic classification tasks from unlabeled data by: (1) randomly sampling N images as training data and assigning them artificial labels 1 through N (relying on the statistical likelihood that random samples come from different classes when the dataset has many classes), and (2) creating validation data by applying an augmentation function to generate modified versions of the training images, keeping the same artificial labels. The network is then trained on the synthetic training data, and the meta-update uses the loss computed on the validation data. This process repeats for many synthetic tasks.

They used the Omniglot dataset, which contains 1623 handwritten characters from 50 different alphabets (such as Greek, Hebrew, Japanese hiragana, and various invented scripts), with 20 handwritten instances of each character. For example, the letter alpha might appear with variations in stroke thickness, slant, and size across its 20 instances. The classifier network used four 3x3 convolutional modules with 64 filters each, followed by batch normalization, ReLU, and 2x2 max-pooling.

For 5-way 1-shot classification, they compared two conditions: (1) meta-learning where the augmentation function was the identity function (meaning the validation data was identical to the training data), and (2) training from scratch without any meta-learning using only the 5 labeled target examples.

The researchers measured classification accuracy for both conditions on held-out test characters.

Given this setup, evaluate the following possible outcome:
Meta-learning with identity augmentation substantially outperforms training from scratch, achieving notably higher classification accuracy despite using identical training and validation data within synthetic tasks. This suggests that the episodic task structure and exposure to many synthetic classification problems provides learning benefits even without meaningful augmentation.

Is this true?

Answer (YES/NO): NO